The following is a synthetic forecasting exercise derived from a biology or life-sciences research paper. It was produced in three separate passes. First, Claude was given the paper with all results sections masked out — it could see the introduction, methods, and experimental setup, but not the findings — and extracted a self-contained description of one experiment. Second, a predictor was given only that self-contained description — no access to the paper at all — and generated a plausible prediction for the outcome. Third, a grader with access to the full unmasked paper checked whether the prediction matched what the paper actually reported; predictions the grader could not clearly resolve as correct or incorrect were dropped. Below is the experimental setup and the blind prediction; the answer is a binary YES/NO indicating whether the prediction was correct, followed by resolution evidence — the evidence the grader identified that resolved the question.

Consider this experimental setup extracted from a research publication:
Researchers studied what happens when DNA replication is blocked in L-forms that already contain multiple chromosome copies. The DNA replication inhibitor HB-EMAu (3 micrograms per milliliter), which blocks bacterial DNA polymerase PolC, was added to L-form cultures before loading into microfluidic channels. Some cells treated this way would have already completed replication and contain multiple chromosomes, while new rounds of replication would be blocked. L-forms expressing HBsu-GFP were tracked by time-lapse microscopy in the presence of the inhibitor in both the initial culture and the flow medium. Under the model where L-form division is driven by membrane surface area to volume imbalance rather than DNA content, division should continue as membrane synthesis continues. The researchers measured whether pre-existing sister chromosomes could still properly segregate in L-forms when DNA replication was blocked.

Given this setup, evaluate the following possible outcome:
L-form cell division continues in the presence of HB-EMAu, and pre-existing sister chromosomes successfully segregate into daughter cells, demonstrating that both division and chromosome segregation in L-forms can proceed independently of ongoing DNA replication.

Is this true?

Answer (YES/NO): NO